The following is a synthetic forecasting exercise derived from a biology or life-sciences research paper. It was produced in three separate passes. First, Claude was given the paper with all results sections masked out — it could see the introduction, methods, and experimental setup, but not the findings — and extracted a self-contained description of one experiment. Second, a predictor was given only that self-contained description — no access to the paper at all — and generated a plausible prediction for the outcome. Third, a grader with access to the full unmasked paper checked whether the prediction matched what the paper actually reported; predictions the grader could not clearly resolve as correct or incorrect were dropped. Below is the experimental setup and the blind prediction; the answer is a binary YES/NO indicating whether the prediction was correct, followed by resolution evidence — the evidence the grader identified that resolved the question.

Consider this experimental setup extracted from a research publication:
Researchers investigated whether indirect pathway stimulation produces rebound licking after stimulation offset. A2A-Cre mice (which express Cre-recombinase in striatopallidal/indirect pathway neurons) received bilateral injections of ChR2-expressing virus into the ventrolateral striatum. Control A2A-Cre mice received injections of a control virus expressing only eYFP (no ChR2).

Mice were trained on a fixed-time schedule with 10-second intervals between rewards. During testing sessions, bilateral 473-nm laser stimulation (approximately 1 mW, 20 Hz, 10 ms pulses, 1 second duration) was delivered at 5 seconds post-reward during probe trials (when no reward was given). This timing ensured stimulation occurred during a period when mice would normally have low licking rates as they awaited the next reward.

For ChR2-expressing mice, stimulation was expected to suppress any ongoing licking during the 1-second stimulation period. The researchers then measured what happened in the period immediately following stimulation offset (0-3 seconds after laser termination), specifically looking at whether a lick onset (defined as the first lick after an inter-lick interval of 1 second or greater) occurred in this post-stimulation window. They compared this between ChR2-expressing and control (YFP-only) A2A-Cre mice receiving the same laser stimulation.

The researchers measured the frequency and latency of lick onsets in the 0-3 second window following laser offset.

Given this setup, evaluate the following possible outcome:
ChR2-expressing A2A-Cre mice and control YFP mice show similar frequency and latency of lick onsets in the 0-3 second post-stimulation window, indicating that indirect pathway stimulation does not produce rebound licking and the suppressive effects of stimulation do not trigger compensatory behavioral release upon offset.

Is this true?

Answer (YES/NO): NO